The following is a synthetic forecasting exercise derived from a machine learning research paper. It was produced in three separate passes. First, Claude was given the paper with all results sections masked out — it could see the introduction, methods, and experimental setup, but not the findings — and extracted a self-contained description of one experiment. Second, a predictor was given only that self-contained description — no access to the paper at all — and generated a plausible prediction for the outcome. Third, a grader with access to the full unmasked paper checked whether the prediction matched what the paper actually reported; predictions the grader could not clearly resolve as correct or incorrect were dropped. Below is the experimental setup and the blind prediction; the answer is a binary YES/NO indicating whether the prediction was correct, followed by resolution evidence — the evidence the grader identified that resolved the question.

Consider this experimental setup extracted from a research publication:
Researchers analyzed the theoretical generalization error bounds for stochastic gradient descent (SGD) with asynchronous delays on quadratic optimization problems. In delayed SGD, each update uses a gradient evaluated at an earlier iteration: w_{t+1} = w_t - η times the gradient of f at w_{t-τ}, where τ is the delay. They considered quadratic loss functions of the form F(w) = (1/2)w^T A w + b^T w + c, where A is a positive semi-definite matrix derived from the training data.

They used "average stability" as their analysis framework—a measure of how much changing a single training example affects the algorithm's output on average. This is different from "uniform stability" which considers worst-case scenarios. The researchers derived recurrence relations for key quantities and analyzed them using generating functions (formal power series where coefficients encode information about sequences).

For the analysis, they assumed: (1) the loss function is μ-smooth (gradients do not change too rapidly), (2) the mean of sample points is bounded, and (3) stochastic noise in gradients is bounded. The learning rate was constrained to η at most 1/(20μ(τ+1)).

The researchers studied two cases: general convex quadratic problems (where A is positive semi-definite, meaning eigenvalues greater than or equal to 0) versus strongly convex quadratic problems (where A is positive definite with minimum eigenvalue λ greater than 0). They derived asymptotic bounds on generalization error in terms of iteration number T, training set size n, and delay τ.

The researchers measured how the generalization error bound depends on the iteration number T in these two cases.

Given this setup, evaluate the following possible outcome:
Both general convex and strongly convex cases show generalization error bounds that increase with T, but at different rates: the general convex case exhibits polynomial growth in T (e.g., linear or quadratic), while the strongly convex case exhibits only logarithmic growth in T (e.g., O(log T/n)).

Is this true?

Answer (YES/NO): NO